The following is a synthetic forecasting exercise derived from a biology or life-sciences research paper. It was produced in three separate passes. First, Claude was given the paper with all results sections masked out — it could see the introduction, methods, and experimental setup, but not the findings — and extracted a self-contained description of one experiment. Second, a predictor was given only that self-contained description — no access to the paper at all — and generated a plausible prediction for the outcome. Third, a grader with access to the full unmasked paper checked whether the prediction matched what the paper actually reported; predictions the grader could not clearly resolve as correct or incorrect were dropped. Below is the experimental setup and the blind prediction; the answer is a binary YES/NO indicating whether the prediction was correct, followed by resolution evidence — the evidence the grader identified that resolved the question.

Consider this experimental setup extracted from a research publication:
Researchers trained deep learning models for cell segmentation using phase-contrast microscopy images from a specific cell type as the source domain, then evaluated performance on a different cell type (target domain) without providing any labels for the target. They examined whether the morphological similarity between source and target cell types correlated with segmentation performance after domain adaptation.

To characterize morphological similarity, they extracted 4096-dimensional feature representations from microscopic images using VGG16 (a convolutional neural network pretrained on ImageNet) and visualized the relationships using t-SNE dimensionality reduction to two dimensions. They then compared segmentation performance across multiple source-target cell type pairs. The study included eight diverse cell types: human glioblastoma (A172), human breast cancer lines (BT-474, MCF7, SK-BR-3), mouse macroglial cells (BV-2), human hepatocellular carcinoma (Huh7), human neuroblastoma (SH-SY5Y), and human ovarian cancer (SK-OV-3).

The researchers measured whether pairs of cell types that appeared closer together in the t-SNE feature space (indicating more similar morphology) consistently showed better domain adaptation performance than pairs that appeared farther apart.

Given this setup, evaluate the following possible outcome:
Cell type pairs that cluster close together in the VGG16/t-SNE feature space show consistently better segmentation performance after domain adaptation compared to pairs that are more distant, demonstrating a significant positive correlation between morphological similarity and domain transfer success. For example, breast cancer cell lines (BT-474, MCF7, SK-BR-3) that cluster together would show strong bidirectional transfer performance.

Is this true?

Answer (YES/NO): NO